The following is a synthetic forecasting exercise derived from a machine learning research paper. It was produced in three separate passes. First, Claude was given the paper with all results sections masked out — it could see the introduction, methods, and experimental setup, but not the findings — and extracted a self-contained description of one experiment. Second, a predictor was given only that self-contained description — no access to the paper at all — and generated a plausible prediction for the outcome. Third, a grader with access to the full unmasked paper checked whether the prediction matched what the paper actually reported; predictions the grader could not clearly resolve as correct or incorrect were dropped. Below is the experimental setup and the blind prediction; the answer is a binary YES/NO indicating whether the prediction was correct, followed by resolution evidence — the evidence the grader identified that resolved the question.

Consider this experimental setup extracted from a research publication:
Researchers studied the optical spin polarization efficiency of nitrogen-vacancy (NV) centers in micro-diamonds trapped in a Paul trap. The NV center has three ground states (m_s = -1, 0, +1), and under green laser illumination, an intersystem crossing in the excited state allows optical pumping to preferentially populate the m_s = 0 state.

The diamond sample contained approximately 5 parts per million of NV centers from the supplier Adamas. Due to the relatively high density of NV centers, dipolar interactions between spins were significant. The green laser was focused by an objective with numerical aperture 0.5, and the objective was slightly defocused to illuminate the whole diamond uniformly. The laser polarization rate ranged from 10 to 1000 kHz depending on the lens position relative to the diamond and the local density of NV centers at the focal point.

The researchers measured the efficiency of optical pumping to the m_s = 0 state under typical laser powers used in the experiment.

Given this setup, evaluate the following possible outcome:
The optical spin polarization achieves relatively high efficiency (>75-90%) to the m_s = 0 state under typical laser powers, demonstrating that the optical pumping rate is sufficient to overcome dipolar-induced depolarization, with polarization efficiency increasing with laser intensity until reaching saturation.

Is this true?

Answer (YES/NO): NO